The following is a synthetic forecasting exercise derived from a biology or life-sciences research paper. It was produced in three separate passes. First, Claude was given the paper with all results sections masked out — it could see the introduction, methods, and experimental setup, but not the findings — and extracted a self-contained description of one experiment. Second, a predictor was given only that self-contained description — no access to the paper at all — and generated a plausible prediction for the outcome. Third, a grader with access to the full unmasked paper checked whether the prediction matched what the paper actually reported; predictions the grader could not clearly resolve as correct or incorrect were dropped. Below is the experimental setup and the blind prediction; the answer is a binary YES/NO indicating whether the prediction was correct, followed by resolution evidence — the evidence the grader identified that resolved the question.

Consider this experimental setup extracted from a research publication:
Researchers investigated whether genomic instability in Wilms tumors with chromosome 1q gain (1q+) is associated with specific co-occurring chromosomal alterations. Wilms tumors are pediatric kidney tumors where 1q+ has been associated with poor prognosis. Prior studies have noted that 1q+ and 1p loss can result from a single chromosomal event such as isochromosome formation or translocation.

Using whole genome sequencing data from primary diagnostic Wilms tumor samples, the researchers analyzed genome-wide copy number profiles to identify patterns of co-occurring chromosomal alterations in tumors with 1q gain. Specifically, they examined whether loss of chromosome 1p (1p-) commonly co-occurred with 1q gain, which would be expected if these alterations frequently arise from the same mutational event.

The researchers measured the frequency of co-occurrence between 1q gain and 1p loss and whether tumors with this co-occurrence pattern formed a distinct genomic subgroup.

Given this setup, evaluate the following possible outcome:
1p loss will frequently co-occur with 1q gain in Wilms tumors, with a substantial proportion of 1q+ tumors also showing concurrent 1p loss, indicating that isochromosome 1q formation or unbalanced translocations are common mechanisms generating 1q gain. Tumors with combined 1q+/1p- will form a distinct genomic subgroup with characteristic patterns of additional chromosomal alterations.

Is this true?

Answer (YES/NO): YES